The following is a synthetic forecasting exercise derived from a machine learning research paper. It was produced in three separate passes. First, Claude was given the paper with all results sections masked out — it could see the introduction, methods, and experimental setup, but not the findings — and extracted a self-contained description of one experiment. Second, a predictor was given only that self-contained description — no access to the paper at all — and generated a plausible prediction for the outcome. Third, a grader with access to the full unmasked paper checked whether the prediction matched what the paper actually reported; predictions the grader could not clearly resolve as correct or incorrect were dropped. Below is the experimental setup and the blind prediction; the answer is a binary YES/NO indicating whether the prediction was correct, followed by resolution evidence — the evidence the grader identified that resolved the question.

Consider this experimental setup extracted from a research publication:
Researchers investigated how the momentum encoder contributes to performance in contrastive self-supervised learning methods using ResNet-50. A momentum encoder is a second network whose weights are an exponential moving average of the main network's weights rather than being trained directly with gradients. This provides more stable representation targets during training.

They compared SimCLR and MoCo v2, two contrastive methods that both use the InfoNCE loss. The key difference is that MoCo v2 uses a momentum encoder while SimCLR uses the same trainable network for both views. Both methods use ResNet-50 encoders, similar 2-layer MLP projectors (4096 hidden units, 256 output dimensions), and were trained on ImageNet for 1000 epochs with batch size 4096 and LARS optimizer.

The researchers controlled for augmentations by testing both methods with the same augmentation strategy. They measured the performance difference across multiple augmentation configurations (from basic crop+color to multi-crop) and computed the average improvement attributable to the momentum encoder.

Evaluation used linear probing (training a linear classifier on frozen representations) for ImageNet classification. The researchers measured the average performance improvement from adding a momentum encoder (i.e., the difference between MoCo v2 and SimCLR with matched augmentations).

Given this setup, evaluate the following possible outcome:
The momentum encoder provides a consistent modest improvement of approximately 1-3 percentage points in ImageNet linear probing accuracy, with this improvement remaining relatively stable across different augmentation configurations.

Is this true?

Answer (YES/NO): YES